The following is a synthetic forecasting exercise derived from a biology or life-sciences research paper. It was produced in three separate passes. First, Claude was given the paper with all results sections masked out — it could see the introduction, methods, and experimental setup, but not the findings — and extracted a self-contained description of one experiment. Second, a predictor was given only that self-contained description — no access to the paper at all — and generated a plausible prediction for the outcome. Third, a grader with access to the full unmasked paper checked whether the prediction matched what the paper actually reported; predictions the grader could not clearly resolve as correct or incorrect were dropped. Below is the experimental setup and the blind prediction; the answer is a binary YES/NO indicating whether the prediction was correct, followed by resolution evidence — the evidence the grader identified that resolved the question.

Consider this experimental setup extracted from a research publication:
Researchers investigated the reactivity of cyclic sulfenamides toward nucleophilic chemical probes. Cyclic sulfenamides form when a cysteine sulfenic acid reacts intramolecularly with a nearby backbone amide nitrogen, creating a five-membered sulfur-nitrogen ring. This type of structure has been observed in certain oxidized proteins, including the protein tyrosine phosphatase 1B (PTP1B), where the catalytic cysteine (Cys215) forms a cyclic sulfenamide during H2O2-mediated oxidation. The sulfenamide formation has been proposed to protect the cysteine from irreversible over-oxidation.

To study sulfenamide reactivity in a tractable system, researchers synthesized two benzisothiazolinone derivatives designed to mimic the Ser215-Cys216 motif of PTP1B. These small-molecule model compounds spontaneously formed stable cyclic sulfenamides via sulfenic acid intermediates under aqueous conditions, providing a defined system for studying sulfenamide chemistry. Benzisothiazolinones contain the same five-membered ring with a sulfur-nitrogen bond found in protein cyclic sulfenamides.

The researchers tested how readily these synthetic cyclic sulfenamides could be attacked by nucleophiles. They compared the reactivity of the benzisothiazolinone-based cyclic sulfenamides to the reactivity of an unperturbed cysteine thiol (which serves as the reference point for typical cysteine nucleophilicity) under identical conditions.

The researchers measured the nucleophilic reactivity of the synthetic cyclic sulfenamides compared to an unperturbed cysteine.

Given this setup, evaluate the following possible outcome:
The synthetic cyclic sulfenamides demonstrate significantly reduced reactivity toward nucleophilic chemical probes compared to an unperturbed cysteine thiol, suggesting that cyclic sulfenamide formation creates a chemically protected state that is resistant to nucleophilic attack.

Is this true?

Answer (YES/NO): YES